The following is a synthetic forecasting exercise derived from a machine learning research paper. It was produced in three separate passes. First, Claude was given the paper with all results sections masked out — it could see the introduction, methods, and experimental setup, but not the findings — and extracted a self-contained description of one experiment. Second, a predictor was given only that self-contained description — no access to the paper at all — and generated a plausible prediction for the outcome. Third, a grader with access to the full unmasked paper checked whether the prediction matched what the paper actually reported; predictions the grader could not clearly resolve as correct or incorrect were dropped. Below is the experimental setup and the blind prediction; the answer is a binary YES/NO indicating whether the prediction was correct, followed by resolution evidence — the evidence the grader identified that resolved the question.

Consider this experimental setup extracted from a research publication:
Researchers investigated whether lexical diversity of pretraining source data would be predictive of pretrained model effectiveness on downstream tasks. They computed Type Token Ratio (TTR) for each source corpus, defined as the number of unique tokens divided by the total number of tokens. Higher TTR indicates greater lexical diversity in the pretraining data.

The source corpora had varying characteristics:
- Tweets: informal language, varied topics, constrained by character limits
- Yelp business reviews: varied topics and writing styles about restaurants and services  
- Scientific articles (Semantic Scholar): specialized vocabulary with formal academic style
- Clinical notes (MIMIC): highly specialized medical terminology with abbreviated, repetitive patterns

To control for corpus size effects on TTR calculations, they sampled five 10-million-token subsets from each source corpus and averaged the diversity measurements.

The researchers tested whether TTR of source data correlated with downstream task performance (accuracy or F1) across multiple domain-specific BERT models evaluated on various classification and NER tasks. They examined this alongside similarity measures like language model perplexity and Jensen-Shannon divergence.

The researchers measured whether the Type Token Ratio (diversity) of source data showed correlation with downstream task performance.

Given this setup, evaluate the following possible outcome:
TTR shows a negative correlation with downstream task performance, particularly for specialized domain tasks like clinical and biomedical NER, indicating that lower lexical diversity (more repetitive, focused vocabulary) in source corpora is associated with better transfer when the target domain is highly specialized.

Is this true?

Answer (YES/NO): NO